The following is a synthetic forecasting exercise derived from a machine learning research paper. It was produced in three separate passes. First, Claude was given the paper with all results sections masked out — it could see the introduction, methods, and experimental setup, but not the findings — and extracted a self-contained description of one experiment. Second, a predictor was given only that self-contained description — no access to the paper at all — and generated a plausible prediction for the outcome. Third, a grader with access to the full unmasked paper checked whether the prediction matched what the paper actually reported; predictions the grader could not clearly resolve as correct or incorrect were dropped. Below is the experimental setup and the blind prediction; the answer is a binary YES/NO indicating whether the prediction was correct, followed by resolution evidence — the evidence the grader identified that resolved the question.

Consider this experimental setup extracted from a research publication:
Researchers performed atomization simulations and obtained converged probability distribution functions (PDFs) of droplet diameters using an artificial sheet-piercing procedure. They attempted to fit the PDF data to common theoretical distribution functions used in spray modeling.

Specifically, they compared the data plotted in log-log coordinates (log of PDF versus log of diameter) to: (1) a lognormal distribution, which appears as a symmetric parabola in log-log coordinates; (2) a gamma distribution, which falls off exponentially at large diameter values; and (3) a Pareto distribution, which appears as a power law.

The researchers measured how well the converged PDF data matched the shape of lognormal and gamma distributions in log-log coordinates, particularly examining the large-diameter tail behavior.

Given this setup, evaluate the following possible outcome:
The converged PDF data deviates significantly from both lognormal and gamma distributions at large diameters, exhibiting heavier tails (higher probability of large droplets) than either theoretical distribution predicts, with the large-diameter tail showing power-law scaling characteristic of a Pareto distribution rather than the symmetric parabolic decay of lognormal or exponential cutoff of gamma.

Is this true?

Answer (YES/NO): NO